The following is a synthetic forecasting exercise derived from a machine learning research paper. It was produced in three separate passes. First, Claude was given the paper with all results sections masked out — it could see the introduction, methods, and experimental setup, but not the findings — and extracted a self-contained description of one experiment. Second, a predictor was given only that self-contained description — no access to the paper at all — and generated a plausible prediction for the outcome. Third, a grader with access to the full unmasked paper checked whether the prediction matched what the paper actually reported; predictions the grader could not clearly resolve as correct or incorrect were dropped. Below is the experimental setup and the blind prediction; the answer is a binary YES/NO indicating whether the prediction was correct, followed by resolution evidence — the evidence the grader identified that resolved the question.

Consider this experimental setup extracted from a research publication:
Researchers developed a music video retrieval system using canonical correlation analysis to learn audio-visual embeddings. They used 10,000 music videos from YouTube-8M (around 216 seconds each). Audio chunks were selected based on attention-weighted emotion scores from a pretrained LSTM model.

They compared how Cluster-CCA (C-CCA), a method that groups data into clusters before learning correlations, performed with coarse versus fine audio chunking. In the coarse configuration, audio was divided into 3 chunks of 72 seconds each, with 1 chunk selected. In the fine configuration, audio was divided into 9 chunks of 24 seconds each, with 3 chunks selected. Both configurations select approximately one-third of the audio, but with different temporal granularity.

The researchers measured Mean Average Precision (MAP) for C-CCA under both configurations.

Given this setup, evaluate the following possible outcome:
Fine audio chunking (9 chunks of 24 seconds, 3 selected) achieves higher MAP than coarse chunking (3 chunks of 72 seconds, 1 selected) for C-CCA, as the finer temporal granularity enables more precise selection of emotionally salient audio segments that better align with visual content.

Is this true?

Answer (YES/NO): YES